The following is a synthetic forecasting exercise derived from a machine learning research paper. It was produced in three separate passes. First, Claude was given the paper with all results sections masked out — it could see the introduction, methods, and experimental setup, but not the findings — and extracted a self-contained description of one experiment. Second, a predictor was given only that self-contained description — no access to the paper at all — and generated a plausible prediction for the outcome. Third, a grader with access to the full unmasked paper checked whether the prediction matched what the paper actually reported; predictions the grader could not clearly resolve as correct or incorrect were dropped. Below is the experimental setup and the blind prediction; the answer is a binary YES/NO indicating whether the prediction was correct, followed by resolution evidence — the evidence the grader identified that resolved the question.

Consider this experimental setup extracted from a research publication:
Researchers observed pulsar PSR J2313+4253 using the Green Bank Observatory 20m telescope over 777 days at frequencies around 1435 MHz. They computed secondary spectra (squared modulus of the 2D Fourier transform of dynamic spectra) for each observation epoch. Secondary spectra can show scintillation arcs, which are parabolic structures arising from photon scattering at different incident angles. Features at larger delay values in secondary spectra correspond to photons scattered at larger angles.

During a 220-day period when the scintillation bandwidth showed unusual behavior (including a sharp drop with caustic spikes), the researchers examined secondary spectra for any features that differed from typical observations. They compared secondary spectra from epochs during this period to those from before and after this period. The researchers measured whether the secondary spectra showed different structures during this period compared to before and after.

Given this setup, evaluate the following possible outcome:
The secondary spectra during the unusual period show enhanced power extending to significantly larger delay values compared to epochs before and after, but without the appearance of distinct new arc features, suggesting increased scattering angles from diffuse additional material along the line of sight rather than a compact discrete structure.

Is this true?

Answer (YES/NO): NO